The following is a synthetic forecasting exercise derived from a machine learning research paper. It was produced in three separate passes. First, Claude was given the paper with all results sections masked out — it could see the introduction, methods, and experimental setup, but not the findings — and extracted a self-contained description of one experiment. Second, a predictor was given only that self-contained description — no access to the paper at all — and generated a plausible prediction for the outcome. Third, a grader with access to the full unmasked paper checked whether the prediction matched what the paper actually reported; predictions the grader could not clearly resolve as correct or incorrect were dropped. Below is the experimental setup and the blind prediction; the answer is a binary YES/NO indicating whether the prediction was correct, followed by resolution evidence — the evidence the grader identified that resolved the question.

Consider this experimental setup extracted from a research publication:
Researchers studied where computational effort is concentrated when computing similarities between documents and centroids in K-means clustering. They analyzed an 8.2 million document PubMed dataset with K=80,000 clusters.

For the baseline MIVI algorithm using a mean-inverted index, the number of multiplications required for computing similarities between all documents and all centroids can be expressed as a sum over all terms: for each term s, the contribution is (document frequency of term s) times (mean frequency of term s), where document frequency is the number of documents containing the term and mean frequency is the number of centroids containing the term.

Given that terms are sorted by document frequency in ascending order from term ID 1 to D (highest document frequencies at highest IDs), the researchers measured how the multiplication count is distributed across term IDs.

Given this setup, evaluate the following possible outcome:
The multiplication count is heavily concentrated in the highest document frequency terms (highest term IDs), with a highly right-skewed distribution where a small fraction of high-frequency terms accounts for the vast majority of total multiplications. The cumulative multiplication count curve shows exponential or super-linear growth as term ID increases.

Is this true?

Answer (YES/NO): YES